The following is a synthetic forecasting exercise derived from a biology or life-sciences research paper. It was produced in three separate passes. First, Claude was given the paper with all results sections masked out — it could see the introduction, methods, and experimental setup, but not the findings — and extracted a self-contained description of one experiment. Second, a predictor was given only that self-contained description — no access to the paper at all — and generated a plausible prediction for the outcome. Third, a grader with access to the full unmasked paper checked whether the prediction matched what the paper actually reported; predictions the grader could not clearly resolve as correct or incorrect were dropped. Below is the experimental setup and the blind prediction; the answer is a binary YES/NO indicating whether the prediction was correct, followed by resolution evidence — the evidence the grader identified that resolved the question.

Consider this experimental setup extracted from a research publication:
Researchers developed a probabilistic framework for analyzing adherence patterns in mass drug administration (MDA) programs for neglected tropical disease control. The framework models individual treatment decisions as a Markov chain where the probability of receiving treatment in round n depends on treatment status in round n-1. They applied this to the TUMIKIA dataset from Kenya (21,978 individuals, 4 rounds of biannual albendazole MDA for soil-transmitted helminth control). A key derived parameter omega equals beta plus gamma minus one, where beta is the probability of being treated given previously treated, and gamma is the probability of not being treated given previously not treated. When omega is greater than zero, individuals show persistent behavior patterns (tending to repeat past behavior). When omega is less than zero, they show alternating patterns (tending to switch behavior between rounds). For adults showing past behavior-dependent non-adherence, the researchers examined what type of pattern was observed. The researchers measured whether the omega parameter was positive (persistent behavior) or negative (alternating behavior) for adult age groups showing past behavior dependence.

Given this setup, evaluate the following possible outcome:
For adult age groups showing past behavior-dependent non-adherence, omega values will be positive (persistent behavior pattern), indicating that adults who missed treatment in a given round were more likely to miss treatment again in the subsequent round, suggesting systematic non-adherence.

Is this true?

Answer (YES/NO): YES